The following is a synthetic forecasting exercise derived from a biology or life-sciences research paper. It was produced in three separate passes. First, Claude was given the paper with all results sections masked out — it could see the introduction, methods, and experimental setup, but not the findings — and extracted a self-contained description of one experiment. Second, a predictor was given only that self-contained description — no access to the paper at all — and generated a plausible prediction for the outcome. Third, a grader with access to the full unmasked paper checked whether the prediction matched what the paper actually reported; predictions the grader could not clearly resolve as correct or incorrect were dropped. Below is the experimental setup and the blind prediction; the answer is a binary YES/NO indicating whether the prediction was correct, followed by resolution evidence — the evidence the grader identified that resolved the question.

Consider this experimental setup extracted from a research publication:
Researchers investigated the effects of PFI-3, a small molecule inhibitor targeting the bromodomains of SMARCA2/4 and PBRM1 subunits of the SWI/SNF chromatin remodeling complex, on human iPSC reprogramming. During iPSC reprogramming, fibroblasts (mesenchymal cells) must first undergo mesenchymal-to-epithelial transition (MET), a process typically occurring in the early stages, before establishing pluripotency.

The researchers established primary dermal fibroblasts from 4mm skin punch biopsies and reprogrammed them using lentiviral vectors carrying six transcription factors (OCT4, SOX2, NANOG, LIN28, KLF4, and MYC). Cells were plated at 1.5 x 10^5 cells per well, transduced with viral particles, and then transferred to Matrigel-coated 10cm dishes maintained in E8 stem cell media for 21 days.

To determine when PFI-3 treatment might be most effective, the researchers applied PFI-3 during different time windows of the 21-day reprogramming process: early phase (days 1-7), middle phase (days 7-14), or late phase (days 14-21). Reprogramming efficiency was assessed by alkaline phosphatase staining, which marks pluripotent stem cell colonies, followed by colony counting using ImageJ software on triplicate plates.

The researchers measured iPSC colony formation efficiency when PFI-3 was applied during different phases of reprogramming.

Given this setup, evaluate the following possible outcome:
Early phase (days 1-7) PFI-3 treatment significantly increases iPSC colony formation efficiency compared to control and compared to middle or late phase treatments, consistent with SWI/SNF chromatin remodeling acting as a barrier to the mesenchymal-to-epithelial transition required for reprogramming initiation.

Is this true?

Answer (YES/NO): YES